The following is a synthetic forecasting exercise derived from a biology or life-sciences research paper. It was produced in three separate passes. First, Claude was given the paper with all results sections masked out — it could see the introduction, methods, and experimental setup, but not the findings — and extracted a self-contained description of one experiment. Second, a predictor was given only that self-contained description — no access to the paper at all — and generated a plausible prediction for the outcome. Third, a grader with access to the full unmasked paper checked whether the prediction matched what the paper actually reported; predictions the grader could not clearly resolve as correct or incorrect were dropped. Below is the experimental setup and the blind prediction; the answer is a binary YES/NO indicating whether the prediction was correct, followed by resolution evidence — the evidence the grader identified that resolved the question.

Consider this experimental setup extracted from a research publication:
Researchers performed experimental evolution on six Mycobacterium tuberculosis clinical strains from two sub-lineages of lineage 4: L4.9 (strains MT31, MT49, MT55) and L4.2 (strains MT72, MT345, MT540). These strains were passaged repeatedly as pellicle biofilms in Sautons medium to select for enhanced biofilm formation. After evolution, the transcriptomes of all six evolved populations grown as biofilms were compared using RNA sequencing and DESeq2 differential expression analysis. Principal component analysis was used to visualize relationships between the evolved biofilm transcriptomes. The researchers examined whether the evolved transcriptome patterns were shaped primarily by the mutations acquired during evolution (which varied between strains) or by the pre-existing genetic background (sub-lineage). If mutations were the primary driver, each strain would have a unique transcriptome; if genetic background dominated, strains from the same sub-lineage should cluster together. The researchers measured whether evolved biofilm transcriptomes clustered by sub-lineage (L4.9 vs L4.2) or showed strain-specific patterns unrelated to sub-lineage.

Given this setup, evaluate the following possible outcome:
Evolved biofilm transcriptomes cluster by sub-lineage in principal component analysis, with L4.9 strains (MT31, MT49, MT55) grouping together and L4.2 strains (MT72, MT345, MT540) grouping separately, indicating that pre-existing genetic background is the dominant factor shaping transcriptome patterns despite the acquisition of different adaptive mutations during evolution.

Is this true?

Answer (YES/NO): YES